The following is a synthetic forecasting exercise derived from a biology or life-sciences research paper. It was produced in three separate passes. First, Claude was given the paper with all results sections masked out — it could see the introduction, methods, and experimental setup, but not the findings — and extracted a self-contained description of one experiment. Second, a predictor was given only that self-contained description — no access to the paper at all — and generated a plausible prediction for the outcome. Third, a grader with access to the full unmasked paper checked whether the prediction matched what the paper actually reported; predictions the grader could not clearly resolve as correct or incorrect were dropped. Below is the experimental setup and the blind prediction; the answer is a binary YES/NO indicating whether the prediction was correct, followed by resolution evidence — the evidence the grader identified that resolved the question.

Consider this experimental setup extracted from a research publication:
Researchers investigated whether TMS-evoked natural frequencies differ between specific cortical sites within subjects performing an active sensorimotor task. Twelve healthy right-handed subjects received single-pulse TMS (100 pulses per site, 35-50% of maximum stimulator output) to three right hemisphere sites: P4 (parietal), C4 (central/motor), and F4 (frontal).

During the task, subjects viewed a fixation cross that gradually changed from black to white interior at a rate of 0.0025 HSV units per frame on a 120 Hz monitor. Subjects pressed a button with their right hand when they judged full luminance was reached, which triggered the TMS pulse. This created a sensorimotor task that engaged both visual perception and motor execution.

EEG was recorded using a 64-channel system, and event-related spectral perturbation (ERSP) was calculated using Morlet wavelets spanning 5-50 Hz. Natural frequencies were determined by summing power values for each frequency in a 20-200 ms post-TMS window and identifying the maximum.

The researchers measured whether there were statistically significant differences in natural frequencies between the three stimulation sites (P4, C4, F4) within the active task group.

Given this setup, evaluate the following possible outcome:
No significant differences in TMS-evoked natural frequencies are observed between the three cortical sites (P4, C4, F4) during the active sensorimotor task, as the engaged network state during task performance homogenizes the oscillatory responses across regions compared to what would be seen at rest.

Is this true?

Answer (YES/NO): YES